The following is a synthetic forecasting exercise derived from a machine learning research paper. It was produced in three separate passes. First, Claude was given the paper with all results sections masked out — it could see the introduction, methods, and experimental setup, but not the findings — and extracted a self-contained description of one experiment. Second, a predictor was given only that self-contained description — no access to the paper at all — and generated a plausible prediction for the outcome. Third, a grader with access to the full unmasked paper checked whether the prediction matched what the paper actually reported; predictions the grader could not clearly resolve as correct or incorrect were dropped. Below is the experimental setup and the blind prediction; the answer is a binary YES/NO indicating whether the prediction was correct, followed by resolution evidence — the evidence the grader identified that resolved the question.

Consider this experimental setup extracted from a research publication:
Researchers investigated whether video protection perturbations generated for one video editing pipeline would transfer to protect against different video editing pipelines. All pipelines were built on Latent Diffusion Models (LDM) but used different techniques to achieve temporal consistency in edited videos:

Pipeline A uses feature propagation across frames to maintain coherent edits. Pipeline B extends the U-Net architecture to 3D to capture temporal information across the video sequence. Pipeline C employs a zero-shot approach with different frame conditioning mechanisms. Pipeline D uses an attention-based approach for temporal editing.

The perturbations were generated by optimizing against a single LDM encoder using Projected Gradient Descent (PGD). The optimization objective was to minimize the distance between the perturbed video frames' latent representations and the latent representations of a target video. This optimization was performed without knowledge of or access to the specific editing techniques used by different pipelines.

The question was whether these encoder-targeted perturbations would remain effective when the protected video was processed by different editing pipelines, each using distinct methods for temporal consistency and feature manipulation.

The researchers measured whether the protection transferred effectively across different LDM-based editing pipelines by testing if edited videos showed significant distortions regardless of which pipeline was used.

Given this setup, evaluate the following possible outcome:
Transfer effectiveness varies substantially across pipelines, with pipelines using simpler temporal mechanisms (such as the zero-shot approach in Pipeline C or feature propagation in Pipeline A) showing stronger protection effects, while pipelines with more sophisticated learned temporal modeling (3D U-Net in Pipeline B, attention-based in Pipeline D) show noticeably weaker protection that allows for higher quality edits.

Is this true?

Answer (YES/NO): NO